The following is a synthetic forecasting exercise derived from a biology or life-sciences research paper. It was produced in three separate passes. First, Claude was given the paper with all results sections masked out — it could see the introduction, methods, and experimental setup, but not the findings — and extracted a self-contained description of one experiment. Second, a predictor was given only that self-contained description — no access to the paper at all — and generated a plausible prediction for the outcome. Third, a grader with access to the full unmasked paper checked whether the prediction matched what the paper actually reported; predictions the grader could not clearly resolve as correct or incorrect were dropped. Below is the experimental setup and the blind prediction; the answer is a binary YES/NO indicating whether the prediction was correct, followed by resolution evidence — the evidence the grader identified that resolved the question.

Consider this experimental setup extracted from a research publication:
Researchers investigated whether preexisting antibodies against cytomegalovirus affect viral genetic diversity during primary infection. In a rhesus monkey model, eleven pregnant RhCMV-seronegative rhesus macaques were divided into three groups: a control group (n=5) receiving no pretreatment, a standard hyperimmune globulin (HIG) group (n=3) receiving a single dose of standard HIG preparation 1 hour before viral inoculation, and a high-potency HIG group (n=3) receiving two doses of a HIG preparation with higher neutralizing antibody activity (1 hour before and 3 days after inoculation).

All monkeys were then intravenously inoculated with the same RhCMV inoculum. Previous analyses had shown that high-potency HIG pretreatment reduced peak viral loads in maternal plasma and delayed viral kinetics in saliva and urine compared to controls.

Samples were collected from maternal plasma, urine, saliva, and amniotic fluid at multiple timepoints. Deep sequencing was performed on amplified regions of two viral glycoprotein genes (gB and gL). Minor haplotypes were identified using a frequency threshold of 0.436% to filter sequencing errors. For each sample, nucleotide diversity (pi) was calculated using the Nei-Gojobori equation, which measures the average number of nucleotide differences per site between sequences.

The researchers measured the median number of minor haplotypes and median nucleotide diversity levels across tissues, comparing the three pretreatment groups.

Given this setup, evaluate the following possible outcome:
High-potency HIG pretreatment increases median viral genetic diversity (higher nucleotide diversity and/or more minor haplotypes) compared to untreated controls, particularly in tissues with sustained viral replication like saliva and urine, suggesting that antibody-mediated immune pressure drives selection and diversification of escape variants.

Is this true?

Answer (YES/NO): NO